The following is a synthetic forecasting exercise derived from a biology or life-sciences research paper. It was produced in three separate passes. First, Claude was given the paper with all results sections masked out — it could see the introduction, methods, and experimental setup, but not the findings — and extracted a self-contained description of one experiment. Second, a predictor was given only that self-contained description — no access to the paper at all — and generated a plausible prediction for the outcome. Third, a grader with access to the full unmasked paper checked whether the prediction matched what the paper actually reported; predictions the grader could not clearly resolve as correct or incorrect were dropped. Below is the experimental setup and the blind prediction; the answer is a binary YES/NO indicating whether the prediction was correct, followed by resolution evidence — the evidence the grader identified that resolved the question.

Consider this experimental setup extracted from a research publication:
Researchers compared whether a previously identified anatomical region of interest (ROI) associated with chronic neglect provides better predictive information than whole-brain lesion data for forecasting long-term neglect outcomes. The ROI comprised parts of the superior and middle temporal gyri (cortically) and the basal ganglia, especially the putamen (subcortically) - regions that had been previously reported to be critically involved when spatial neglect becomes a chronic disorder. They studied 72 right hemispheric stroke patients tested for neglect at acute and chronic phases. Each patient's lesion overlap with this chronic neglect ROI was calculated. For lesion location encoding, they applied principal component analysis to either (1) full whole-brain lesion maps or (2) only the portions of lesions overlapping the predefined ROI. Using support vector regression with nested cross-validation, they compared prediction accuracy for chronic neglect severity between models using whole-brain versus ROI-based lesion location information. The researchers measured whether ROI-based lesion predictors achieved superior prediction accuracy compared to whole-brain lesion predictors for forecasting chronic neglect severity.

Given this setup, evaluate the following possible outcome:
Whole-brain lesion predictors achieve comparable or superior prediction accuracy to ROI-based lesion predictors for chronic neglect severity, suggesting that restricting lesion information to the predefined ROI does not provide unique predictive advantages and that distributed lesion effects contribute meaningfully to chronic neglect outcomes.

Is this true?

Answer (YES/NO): YES